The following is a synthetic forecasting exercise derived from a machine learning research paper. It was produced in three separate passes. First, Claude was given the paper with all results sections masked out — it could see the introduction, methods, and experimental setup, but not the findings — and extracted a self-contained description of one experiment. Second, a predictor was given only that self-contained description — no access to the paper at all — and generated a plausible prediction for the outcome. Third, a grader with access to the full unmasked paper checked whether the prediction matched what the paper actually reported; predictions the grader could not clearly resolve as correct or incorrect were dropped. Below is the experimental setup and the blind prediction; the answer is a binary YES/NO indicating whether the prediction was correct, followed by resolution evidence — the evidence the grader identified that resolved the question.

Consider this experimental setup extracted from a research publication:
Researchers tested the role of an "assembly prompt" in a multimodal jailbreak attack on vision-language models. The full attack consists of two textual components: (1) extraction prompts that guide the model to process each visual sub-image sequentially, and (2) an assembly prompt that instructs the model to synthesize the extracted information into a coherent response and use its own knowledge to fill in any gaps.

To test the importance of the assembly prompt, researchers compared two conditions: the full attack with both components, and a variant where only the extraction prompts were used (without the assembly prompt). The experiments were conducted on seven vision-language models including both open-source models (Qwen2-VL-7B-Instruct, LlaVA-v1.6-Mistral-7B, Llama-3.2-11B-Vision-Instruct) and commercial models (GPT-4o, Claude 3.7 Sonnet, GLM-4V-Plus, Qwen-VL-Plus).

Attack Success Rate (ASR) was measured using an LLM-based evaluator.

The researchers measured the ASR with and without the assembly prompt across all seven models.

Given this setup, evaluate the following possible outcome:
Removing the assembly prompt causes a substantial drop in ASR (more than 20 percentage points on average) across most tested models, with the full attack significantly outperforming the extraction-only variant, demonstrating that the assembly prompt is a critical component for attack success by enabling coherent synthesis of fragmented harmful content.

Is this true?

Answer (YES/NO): NO